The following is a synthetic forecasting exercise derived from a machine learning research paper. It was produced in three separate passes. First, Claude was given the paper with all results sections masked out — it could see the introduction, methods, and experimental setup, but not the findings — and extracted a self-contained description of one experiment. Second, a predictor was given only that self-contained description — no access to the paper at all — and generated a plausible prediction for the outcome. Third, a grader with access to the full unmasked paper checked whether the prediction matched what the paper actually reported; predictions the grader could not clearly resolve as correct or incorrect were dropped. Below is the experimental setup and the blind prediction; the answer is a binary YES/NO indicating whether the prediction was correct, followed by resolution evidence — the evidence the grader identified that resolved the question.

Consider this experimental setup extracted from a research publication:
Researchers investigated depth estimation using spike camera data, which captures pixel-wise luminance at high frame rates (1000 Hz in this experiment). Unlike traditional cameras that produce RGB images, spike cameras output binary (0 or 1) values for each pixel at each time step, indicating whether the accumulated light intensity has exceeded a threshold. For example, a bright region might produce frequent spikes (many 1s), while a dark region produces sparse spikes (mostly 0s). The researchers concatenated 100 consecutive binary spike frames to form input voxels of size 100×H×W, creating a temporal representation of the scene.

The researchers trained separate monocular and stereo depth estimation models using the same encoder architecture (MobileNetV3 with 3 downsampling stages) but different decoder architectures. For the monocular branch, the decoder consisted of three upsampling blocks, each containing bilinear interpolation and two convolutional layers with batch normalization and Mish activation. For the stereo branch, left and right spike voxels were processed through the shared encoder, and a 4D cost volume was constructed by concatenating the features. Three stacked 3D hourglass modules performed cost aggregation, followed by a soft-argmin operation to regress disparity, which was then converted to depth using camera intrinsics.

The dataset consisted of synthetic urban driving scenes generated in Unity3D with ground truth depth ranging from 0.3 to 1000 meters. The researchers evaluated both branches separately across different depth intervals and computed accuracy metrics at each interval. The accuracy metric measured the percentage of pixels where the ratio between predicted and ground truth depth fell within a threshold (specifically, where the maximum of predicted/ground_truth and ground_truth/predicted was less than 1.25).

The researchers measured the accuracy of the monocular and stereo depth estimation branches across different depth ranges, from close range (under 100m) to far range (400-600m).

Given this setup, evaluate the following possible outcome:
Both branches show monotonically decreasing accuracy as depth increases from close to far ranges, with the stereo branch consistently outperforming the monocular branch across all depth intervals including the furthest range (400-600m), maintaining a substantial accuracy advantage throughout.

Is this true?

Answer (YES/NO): NO